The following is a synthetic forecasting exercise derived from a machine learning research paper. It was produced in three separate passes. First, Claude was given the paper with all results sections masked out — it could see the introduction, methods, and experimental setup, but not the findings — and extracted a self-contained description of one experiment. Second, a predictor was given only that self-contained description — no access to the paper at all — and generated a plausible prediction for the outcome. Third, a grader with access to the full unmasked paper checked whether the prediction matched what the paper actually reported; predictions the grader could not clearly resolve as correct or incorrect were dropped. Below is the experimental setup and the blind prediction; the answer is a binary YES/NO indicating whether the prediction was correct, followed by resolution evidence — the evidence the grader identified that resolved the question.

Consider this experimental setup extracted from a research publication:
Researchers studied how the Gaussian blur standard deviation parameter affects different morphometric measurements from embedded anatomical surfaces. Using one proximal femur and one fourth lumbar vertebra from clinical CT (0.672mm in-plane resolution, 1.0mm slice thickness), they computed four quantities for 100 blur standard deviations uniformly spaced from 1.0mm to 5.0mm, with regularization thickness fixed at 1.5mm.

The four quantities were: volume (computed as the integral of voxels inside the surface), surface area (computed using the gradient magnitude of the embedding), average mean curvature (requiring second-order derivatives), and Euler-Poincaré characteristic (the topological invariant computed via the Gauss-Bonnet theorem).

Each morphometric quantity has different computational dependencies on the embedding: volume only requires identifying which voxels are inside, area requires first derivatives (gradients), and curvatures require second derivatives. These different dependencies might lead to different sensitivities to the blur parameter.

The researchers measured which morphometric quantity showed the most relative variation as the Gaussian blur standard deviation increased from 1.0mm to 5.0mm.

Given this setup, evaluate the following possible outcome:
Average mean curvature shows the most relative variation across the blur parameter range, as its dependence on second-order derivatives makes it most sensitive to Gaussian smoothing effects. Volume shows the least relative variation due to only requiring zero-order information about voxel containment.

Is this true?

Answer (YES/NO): NO